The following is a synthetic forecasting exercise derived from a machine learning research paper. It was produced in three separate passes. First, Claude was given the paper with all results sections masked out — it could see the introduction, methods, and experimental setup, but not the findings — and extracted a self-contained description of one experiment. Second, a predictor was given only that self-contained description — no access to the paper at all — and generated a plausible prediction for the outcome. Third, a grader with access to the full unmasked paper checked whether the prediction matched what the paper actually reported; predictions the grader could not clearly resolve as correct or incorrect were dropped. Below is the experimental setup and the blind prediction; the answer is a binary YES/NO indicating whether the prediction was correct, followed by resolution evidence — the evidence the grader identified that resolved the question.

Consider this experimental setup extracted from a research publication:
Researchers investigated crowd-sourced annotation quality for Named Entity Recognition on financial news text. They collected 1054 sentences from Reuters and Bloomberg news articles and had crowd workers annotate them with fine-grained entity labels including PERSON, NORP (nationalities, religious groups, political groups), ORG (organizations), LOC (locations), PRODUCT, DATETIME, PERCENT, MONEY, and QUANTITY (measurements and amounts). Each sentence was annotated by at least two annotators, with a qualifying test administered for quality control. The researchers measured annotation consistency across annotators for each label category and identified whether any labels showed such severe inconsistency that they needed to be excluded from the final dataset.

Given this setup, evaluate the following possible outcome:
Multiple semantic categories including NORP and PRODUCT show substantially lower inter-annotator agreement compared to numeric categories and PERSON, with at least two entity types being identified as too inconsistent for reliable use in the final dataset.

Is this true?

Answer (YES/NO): NO